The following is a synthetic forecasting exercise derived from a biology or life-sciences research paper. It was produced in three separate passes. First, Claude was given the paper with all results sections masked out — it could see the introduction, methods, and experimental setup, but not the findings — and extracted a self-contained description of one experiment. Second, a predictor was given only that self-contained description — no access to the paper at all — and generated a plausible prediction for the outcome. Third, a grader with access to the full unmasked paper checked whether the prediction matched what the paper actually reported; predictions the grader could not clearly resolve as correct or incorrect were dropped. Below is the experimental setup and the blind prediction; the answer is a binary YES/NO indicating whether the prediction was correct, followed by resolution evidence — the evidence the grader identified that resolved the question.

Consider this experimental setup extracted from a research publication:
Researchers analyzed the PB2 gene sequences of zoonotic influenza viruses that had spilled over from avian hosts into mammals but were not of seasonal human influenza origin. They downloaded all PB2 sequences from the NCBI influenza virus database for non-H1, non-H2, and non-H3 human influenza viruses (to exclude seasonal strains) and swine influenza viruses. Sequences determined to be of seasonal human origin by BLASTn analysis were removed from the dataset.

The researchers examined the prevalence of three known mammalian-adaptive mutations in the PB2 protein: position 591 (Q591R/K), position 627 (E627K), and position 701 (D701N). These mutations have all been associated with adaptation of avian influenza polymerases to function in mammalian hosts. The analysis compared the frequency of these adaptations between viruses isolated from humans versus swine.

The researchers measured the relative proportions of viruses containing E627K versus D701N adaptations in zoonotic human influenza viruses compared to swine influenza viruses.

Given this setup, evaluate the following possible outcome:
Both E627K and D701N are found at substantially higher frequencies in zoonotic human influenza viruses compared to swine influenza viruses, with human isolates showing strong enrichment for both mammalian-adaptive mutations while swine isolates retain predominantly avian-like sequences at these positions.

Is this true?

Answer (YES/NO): NO